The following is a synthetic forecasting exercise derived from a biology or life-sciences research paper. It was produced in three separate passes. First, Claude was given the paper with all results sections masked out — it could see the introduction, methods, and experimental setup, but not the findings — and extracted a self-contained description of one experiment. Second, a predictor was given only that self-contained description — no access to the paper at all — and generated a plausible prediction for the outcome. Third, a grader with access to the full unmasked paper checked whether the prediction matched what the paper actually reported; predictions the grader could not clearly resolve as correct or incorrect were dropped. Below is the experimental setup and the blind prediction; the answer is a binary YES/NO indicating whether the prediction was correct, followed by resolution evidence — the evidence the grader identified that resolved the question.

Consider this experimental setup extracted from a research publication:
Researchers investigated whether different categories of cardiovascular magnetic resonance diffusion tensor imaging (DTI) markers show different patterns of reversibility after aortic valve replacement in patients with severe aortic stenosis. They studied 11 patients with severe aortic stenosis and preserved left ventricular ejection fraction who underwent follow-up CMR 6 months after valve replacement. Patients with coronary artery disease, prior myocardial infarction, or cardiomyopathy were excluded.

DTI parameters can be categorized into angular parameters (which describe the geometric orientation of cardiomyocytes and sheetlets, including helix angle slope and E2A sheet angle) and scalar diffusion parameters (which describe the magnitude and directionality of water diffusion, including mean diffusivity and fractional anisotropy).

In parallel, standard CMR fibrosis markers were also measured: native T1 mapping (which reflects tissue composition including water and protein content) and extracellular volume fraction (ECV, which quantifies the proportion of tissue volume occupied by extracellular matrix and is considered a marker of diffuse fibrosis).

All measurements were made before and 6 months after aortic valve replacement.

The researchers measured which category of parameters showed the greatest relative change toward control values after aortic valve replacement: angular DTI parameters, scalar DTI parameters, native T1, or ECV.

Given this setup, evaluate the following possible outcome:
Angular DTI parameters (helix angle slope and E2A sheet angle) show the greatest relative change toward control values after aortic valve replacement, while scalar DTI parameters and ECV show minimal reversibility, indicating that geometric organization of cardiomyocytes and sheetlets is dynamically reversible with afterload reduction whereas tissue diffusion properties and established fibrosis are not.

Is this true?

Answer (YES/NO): NO